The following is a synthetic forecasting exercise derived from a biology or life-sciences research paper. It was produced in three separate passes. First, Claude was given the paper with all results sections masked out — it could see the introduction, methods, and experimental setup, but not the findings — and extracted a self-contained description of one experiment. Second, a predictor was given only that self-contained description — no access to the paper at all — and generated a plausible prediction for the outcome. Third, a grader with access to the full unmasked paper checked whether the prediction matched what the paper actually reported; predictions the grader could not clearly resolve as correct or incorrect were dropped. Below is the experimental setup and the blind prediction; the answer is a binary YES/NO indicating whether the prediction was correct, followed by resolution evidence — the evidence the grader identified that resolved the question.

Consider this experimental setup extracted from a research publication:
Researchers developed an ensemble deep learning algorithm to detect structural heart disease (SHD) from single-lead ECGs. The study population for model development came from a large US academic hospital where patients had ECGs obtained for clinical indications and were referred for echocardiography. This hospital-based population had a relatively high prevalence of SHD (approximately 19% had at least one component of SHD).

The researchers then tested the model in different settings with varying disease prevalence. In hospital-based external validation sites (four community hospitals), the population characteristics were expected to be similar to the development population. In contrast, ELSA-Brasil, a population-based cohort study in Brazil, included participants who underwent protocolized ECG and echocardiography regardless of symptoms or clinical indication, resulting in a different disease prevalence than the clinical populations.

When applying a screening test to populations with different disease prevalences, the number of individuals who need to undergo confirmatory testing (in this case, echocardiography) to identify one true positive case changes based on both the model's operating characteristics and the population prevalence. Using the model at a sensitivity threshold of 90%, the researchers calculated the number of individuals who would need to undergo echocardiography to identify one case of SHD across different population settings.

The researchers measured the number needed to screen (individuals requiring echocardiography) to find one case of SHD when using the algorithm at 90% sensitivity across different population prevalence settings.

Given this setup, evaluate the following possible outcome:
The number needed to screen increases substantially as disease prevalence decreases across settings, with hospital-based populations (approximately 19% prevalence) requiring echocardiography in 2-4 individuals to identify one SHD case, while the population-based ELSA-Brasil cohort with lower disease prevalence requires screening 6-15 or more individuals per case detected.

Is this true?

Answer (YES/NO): YES